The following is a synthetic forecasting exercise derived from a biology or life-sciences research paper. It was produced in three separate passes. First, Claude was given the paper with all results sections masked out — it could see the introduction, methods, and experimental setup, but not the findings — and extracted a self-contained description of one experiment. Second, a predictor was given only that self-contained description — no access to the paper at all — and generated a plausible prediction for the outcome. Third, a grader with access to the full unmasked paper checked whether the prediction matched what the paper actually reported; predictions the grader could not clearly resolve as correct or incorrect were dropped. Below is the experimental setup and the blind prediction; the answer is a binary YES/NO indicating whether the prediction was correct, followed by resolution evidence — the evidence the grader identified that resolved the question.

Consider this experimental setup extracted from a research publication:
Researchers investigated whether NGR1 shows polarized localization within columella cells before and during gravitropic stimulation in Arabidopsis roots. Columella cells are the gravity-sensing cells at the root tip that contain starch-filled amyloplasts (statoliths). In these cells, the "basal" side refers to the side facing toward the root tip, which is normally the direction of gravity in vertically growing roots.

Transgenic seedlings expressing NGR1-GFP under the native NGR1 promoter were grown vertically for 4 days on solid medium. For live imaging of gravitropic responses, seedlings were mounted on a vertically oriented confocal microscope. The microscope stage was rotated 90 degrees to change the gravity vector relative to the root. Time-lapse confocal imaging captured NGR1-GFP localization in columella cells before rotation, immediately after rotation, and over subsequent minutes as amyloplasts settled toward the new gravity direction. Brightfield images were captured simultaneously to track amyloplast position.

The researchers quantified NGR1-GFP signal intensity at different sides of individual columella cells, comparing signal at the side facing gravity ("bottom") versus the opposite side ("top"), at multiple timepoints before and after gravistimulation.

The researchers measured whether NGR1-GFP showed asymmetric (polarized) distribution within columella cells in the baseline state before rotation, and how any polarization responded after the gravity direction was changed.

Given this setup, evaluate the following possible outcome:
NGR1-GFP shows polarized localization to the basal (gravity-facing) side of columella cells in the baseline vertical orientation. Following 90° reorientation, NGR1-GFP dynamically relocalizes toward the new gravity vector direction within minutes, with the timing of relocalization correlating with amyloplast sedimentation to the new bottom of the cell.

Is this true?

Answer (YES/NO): YES